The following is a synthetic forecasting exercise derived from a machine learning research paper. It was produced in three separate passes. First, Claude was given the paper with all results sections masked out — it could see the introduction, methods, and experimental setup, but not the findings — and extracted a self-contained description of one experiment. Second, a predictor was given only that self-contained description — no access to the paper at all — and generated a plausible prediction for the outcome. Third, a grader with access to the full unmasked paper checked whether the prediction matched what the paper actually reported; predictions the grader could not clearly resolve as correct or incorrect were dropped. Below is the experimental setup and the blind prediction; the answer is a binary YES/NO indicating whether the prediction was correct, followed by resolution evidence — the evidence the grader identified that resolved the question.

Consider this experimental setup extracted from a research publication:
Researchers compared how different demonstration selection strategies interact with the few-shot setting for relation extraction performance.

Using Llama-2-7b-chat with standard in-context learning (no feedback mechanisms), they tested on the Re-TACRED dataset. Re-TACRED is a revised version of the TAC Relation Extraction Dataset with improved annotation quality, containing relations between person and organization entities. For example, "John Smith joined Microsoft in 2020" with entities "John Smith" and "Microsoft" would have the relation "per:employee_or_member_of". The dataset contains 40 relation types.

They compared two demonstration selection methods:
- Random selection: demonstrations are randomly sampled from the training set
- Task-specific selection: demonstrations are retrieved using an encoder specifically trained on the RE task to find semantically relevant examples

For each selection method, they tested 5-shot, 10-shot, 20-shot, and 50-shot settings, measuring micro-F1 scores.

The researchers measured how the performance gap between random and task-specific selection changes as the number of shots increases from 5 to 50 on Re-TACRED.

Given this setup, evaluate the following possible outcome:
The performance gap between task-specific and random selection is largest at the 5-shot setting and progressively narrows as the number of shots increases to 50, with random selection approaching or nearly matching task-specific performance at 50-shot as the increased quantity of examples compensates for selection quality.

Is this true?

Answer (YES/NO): NO